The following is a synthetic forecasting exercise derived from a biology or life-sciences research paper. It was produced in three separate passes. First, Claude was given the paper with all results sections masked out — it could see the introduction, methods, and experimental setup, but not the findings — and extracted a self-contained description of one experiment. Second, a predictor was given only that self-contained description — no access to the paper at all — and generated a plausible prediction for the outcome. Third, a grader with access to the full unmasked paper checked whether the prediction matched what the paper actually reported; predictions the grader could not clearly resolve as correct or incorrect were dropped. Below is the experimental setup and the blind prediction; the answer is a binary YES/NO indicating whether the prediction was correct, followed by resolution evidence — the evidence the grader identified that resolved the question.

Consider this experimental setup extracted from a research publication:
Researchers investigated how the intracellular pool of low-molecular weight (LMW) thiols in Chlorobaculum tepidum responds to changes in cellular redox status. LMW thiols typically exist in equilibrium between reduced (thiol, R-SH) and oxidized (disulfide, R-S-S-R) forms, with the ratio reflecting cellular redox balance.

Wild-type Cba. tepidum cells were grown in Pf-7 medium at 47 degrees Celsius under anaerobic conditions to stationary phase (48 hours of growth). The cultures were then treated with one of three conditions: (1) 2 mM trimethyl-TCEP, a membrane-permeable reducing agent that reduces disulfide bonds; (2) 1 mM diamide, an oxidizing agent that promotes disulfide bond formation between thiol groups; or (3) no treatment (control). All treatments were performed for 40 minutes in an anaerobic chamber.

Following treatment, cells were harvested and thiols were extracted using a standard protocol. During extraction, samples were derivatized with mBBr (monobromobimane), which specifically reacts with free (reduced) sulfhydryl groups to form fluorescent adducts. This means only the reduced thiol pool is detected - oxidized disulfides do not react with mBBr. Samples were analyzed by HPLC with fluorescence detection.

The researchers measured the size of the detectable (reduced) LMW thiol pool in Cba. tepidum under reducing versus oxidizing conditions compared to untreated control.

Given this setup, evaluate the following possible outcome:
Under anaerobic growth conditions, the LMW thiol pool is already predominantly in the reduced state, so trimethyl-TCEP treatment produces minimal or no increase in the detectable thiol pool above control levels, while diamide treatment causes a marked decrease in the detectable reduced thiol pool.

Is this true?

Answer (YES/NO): YES